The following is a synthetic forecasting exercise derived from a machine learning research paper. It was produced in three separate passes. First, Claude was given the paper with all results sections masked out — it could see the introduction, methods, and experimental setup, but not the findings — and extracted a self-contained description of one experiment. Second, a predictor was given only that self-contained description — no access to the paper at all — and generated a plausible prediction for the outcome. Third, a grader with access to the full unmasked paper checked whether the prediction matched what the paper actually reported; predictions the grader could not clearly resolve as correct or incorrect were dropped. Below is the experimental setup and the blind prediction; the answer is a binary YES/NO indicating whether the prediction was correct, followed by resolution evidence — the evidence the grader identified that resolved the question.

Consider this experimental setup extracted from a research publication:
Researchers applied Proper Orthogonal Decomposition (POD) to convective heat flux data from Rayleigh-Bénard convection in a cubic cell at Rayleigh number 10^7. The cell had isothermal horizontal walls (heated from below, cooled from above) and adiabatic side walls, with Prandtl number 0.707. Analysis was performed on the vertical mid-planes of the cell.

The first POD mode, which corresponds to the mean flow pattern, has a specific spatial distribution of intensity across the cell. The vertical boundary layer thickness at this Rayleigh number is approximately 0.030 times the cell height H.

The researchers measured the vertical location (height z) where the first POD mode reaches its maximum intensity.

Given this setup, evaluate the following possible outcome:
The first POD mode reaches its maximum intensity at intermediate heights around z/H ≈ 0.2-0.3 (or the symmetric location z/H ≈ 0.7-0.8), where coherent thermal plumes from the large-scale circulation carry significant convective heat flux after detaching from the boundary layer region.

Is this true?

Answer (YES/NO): NO